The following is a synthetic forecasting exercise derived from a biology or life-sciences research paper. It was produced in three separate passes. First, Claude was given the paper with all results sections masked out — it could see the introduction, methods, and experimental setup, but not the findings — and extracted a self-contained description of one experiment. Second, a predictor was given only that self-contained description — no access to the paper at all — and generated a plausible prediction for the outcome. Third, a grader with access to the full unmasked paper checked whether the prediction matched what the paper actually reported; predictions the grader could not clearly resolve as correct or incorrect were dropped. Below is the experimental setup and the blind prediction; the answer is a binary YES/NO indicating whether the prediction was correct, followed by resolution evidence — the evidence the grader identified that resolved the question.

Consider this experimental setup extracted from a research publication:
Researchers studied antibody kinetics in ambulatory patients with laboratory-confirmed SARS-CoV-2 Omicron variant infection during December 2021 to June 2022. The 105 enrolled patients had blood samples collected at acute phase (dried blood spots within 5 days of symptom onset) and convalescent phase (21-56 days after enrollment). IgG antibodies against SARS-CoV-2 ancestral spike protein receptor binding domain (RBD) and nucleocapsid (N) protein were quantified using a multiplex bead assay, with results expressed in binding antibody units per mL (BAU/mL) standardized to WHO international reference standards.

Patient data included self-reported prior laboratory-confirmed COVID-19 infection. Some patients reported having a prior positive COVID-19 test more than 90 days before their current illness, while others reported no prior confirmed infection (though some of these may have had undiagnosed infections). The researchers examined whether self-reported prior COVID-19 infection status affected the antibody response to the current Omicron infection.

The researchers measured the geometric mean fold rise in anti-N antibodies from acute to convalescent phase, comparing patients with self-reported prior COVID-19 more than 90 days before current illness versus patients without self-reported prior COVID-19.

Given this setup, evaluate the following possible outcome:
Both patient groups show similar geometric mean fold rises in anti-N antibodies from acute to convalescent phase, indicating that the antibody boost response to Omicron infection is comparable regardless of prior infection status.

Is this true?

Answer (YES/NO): NO